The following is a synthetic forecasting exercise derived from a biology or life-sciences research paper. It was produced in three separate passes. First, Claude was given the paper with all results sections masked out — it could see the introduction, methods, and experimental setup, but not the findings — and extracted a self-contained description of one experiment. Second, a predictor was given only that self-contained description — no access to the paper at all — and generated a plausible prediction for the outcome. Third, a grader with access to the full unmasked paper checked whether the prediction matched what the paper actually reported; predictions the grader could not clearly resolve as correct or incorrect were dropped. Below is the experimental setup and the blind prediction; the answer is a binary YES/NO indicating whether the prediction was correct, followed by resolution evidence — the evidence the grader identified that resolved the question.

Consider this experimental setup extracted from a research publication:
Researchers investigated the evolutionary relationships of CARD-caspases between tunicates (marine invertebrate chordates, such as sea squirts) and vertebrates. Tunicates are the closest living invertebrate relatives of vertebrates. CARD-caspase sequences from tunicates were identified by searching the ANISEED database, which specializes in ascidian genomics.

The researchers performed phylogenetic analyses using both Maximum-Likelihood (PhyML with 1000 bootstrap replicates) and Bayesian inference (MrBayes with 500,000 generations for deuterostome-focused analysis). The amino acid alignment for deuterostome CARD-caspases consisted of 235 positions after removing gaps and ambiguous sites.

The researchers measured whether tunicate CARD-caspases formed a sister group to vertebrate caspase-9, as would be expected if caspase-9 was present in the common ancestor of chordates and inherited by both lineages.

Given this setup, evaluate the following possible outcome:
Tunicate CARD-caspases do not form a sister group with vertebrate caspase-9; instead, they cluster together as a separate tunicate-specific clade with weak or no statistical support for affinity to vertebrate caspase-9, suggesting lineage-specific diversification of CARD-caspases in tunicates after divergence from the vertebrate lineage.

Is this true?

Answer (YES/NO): YES